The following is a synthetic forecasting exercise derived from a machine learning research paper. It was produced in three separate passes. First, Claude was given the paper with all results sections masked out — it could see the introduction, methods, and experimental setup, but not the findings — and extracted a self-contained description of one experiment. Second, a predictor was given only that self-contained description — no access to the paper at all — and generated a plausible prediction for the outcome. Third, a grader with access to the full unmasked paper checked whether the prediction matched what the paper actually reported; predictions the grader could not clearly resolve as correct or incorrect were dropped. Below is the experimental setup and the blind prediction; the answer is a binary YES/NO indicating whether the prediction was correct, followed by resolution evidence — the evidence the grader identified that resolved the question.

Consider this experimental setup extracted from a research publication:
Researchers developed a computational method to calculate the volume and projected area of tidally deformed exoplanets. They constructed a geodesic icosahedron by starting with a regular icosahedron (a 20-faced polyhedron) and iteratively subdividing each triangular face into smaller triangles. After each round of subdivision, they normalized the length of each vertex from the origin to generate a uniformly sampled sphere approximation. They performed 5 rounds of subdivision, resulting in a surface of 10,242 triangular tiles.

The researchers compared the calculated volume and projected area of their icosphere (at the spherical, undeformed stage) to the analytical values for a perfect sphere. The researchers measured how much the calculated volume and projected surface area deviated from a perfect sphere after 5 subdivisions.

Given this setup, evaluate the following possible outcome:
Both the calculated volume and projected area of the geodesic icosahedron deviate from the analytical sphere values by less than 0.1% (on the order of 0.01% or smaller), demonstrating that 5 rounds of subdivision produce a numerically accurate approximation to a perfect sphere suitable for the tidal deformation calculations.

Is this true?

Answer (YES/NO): NO